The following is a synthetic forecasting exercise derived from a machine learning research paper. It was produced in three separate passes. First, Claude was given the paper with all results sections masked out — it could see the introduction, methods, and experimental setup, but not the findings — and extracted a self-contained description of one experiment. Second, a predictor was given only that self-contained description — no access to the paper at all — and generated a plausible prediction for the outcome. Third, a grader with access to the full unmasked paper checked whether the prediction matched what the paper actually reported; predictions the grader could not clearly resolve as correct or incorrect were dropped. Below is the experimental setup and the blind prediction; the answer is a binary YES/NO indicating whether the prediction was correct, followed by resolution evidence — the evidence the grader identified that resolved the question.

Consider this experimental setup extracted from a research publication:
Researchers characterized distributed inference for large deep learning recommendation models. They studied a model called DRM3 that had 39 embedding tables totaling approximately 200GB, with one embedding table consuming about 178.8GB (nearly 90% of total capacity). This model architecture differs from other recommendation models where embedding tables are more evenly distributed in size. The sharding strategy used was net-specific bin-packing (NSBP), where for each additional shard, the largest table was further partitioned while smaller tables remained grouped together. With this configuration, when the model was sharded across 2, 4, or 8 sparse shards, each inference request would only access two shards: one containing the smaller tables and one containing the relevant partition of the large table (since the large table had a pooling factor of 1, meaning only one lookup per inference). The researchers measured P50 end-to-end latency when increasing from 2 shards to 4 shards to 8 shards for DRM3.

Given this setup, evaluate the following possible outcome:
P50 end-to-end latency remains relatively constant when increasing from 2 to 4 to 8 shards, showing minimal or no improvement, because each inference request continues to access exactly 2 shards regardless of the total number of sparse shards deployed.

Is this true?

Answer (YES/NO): YES